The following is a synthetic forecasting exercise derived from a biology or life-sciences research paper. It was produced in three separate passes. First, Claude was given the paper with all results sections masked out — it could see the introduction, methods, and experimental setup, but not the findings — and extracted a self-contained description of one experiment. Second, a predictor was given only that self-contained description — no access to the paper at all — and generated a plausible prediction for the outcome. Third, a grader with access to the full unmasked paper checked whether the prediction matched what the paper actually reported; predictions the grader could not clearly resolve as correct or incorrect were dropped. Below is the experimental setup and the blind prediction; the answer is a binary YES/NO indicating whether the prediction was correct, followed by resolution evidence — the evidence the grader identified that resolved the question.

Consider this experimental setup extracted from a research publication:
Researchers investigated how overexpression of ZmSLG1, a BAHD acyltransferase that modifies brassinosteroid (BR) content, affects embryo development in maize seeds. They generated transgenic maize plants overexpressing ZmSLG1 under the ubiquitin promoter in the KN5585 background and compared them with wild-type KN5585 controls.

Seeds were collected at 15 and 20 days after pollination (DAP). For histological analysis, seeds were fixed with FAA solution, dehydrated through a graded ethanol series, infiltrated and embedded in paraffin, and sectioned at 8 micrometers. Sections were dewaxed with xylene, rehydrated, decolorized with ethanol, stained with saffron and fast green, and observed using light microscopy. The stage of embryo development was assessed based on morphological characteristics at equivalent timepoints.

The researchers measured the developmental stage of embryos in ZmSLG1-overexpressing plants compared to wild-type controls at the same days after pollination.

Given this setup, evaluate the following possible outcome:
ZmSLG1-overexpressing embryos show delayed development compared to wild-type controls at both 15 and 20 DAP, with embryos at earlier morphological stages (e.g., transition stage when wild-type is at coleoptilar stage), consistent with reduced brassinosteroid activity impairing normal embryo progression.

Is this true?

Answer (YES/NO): YES